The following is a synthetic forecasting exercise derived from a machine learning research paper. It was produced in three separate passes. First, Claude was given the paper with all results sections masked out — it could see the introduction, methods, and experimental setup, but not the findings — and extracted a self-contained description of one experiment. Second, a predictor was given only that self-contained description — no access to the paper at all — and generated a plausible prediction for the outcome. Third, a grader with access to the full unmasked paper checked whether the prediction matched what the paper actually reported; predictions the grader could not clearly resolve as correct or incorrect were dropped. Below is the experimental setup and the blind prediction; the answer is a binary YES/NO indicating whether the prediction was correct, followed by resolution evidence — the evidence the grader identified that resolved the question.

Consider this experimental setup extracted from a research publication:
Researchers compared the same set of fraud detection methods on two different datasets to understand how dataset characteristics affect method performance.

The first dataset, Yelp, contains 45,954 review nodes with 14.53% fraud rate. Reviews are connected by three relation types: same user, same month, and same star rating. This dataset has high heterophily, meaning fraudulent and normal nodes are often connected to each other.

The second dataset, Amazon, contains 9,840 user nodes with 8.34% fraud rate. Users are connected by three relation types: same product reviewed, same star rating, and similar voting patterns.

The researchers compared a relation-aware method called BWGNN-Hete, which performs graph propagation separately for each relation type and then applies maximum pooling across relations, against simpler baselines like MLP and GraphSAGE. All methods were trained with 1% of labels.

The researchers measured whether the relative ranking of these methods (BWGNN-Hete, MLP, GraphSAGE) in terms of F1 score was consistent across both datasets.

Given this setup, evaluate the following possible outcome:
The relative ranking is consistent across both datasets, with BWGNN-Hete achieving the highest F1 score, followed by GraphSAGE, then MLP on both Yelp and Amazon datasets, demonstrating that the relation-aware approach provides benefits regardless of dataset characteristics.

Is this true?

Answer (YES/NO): NO